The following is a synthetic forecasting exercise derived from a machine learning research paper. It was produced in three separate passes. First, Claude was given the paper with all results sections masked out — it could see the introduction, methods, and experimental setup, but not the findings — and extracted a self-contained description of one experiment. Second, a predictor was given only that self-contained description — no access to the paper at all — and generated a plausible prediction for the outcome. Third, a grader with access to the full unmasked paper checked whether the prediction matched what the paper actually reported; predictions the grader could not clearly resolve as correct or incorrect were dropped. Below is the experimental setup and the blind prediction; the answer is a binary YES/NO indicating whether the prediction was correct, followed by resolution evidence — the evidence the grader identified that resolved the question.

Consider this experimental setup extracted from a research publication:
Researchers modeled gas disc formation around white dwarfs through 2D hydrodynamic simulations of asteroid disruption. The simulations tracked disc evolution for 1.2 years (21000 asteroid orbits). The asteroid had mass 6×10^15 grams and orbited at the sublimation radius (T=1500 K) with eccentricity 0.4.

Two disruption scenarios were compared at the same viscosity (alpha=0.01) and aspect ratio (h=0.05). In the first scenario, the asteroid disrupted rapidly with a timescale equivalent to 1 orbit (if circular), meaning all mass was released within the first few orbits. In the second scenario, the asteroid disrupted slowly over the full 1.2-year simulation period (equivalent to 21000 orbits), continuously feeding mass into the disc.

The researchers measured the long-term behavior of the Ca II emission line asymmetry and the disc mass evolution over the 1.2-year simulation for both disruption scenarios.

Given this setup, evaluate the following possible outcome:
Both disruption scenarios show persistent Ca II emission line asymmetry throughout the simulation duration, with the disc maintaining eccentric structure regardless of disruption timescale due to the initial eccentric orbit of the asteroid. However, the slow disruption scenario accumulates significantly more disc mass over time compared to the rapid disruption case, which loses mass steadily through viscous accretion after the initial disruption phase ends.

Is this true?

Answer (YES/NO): NO